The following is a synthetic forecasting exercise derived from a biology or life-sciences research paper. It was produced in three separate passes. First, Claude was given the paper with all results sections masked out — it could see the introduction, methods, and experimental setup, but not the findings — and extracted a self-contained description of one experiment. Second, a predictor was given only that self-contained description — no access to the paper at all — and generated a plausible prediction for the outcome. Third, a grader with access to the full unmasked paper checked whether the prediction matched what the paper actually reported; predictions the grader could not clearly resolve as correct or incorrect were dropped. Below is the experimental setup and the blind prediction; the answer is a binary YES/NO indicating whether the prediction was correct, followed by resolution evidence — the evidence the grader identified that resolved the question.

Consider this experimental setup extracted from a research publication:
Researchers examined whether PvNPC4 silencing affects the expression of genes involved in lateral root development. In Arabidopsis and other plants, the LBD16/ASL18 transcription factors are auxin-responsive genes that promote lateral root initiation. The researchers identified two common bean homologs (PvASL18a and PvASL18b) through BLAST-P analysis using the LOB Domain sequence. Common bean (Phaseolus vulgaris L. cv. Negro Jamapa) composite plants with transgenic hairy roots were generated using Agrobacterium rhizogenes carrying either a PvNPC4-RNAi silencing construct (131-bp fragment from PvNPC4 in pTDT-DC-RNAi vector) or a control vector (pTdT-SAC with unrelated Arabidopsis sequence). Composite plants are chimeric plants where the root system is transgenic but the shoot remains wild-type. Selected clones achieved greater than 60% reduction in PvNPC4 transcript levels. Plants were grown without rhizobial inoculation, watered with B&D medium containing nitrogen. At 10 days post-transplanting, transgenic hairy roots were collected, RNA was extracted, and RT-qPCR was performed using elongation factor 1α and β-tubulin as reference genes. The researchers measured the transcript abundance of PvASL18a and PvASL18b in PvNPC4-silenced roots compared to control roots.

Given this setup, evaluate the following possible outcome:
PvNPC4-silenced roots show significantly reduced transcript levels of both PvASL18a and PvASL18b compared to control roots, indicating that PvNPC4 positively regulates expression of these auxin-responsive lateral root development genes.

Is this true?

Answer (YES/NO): NO